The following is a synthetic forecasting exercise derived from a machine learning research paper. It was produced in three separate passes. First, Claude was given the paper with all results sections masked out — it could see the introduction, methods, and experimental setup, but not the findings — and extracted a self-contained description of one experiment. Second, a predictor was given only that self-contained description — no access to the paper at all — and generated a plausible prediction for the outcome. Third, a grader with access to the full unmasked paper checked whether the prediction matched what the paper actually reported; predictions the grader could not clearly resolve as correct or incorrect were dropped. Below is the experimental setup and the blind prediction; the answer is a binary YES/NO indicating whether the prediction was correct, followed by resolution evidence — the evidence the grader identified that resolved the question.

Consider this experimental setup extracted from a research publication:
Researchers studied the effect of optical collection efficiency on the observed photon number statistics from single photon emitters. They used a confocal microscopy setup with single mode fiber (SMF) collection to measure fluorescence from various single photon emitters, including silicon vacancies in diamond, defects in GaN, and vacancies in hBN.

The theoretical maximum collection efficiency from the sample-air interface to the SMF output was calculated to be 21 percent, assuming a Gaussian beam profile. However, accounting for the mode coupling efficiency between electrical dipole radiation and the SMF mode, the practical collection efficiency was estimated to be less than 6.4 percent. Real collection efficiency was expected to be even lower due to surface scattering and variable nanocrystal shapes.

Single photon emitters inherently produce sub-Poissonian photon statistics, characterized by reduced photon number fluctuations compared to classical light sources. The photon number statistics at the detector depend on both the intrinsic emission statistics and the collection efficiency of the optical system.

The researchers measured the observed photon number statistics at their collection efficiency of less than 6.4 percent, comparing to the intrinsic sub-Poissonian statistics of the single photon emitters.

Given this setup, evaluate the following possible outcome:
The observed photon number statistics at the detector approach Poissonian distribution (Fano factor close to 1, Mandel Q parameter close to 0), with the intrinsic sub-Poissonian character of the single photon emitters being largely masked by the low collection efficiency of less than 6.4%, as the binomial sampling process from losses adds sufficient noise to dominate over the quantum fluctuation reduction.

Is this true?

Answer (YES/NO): YES